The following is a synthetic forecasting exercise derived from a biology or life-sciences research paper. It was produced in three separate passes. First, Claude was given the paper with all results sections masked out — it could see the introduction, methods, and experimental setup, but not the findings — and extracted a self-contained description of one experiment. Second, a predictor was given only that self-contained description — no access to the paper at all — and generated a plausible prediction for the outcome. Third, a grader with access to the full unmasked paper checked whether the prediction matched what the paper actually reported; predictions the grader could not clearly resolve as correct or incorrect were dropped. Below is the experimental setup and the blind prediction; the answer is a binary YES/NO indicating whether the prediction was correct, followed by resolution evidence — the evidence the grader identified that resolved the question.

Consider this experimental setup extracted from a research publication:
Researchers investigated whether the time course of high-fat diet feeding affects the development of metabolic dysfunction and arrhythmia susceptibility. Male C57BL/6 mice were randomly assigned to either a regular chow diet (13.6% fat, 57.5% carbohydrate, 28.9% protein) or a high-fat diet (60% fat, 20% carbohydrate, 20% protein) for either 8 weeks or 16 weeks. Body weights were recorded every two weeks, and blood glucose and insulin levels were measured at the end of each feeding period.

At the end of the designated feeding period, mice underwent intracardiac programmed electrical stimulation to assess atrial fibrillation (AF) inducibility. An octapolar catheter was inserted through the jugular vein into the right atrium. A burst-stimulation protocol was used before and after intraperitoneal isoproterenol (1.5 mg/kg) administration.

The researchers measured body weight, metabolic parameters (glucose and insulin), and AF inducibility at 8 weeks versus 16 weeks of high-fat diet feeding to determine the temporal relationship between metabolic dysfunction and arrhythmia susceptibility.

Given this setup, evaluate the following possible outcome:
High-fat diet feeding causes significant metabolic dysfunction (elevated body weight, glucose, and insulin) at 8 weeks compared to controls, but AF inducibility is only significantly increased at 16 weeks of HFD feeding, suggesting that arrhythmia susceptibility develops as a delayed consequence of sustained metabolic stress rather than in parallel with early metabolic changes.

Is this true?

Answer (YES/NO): NO